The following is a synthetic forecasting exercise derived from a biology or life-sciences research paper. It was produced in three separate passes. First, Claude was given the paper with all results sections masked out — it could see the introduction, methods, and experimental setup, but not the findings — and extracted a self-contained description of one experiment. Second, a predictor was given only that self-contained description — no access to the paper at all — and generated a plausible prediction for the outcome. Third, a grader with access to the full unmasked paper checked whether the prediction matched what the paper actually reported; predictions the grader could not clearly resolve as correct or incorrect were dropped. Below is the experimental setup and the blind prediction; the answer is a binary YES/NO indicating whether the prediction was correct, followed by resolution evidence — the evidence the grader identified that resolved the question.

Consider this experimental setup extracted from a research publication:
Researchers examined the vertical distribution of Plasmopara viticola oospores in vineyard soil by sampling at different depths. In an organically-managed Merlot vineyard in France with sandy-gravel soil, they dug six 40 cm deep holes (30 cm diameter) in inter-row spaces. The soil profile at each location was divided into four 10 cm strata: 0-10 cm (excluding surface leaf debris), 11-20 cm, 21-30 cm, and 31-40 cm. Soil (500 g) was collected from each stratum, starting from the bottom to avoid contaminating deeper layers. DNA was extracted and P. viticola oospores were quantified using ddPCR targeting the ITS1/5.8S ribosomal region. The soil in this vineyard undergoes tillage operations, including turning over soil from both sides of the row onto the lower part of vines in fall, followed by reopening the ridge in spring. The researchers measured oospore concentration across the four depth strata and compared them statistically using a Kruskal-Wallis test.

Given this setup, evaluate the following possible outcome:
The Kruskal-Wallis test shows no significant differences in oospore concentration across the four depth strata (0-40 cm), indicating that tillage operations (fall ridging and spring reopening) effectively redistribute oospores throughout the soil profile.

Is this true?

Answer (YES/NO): NO